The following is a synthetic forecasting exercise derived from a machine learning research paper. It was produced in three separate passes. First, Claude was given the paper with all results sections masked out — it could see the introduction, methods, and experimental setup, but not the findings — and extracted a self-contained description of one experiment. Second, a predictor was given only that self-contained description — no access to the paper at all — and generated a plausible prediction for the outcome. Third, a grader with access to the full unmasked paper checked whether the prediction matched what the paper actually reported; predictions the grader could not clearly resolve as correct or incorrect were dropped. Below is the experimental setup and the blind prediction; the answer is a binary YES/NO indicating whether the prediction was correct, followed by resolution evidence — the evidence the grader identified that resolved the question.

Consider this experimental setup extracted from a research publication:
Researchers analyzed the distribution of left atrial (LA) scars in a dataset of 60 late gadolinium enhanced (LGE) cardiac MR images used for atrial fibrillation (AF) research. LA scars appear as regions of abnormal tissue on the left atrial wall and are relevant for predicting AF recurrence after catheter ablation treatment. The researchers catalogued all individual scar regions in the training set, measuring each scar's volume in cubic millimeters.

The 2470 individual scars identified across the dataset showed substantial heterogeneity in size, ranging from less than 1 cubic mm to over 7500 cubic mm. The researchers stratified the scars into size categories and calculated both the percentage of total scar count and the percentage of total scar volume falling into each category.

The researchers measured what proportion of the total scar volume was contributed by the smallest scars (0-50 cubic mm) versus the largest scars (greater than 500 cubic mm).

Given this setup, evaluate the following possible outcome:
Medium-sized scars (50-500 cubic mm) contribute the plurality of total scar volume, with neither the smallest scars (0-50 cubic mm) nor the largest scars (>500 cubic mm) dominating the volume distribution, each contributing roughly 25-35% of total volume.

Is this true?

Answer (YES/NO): NO